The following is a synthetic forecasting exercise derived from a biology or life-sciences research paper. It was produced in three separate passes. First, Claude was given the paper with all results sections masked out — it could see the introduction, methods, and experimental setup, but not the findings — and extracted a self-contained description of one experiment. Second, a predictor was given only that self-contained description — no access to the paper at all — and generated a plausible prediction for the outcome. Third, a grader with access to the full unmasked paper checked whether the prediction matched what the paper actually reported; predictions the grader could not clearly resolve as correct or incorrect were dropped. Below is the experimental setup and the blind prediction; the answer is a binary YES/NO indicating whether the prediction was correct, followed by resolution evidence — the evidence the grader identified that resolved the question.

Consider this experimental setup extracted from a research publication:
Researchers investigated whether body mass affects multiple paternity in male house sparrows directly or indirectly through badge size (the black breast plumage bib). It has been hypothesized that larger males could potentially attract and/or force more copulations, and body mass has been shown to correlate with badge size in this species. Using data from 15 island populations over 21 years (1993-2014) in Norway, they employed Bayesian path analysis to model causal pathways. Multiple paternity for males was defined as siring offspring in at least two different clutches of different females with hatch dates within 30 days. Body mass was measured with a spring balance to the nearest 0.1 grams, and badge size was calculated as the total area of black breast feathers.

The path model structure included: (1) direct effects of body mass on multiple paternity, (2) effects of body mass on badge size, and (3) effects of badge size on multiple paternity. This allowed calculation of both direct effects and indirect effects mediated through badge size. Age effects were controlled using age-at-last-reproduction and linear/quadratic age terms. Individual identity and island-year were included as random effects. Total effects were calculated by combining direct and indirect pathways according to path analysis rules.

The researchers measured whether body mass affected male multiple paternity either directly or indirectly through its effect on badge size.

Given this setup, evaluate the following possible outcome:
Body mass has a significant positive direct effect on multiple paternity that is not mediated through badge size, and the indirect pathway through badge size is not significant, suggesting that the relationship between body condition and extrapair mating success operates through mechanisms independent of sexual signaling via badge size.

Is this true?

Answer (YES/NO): NO